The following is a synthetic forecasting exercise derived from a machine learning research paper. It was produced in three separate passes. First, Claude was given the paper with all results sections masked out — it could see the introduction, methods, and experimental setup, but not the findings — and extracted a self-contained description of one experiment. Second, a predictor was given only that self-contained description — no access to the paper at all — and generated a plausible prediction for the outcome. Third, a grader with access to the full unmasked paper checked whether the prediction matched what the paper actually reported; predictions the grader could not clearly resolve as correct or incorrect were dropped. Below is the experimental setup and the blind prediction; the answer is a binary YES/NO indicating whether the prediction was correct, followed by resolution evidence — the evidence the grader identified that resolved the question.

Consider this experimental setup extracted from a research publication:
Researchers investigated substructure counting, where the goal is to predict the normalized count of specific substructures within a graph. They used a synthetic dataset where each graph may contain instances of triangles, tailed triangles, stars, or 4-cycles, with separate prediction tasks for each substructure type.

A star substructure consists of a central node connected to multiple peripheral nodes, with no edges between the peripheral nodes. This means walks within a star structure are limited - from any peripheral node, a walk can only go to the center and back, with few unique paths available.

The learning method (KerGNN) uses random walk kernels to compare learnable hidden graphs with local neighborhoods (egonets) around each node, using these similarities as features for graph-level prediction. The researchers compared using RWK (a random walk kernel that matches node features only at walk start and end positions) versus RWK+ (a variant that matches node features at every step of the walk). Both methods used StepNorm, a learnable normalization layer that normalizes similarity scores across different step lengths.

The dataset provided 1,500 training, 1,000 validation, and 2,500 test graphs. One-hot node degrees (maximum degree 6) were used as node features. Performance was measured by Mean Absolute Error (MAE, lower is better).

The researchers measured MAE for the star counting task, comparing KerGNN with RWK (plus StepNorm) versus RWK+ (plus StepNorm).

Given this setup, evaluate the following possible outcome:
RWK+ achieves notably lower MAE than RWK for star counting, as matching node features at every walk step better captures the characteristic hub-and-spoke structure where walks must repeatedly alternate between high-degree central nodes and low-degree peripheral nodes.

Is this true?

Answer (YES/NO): NO